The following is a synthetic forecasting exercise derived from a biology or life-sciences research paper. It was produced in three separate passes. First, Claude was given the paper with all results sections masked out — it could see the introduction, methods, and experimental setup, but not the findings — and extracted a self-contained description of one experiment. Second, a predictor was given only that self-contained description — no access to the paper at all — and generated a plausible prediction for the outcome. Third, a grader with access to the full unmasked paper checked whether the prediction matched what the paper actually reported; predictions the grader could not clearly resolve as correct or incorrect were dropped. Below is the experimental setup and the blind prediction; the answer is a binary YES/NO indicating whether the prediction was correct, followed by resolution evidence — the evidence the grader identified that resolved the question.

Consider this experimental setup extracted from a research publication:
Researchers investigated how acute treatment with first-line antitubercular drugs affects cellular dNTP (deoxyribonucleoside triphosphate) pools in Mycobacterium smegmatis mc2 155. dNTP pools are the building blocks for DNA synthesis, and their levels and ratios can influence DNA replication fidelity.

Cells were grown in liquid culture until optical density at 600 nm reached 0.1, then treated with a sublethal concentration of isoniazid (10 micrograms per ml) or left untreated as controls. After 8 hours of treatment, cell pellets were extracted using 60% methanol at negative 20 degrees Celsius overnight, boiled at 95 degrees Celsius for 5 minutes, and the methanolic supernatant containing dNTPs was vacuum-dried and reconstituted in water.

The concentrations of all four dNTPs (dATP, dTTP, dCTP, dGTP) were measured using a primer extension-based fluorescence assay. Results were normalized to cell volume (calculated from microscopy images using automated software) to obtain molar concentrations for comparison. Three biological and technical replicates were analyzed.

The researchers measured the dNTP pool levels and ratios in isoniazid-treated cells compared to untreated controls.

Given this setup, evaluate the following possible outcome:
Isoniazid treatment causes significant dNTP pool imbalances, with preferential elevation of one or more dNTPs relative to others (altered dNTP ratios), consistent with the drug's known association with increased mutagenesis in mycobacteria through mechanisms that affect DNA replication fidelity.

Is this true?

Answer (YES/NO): NO